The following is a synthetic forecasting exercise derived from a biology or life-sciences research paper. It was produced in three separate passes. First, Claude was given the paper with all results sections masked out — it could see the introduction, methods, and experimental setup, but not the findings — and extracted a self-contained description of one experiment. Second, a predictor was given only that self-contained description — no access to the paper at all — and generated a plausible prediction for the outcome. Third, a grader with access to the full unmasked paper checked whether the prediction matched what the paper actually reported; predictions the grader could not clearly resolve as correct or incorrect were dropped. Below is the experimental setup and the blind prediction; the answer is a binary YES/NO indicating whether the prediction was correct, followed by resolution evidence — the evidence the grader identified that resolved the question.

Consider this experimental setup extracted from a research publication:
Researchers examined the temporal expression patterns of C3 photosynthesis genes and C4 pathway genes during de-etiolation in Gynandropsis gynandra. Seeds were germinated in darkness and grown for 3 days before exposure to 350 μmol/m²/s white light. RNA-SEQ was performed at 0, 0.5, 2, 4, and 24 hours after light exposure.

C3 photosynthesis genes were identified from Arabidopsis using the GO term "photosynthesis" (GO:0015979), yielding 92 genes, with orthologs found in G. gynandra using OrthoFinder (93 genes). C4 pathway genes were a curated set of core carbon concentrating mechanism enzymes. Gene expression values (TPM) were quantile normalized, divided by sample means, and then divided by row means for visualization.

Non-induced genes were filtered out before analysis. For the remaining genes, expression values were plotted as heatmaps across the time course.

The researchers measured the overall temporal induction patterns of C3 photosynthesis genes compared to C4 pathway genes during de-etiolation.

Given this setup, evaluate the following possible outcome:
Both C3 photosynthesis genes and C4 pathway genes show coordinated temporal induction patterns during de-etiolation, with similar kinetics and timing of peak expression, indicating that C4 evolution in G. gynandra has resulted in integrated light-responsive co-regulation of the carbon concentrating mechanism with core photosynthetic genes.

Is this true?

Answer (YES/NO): YES